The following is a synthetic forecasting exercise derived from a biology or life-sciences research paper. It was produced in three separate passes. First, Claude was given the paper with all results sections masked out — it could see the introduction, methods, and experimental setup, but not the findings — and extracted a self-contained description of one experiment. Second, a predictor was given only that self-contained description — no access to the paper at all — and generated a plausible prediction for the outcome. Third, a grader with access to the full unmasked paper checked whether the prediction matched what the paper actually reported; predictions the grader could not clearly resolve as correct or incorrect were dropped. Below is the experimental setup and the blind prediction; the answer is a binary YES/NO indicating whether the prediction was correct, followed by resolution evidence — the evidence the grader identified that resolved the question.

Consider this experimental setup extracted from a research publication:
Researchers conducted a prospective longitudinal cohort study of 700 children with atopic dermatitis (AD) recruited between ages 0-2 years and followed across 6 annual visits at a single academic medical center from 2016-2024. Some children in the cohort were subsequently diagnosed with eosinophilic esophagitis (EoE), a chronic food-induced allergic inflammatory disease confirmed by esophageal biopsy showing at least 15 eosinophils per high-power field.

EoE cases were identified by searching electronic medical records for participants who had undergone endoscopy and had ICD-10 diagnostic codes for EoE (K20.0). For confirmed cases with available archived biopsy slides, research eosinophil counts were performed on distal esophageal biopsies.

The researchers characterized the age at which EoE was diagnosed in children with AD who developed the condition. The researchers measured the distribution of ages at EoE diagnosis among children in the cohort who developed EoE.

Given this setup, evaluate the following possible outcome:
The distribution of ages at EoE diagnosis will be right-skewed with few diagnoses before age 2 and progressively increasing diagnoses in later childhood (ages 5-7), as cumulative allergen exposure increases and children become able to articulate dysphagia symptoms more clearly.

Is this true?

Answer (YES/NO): NO